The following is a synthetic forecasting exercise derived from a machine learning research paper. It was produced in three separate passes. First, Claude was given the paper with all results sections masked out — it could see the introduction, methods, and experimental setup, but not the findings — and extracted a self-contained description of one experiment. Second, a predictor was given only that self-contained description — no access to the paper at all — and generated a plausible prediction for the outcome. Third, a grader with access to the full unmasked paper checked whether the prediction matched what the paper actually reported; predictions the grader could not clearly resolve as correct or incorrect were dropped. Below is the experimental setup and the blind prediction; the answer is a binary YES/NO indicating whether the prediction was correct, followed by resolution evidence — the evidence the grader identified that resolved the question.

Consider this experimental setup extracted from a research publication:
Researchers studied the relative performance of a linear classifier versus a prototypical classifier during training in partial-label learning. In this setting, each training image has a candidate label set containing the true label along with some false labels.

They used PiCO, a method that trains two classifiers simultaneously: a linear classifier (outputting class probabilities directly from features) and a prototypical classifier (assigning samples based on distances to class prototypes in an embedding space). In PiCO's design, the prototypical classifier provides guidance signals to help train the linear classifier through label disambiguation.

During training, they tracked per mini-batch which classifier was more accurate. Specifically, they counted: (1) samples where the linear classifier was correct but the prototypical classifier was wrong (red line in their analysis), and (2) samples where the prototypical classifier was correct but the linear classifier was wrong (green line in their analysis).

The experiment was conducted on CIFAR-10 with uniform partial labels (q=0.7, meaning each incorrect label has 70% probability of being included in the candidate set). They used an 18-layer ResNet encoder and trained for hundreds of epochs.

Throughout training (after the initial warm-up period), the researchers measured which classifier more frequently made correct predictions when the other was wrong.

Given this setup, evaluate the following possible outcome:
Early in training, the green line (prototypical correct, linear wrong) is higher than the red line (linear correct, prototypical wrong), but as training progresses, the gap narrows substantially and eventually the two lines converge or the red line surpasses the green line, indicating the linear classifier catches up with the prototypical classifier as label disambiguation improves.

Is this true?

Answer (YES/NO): NO